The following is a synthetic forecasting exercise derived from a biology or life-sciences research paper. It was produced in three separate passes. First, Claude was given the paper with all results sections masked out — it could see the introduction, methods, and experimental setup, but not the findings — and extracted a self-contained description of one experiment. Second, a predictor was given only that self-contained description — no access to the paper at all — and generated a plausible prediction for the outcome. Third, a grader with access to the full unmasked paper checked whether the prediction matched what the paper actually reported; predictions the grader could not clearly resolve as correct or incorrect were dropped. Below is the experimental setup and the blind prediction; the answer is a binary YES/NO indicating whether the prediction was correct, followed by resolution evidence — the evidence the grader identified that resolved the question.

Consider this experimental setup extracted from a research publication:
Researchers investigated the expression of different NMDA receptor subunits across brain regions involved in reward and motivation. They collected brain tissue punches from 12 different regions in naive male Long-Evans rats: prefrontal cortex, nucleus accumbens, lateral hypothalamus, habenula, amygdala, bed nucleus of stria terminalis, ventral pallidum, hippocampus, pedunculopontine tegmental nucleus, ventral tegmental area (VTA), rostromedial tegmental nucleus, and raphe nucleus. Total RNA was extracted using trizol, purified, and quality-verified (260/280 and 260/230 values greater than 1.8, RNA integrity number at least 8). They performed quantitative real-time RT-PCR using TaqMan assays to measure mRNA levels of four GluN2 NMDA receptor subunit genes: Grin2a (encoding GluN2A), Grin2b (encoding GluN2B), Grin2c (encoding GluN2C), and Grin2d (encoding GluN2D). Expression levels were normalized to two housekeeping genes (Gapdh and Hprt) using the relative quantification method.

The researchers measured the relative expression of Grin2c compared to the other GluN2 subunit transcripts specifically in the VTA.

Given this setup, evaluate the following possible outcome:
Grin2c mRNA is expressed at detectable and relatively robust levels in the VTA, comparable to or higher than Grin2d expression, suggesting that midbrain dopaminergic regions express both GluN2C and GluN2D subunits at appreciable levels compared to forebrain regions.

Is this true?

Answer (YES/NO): NO